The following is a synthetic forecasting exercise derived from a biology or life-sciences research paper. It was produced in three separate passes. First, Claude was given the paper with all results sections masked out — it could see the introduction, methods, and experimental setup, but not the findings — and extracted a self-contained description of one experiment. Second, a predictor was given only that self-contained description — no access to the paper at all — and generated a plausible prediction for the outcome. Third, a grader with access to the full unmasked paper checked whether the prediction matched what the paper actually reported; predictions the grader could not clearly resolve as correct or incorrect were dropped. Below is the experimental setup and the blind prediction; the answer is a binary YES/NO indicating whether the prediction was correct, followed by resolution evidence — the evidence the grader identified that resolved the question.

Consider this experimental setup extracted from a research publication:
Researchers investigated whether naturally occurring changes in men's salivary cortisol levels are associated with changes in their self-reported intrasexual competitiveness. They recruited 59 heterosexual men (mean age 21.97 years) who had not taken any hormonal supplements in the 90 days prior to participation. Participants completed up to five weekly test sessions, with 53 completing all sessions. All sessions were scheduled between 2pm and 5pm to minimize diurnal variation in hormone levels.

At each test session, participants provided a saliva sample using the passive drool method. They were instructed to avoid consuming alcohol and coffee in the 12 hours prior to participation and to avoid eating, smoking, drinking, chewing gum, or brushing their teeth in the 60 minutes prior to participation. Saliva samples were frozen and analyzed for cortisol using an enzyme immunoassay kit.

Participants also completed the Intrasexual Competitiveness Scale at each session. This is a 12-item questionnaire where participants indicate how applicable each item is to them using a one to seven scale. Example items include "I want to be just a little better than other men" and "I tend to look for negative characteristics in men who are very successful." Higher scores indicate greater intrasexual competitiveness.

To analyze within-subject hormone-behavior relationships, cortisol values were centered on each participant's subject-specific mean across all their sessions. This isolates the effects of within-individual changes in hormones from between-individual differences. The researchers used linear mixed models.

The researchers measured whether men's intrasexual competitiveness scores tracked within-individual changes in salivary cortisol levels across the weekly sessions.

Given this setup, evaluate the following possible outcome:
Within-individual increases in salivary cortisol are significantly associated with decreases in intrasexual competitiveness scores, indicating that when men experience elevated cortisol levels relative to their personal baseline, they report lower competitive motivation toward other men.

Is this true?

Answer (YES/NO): NO